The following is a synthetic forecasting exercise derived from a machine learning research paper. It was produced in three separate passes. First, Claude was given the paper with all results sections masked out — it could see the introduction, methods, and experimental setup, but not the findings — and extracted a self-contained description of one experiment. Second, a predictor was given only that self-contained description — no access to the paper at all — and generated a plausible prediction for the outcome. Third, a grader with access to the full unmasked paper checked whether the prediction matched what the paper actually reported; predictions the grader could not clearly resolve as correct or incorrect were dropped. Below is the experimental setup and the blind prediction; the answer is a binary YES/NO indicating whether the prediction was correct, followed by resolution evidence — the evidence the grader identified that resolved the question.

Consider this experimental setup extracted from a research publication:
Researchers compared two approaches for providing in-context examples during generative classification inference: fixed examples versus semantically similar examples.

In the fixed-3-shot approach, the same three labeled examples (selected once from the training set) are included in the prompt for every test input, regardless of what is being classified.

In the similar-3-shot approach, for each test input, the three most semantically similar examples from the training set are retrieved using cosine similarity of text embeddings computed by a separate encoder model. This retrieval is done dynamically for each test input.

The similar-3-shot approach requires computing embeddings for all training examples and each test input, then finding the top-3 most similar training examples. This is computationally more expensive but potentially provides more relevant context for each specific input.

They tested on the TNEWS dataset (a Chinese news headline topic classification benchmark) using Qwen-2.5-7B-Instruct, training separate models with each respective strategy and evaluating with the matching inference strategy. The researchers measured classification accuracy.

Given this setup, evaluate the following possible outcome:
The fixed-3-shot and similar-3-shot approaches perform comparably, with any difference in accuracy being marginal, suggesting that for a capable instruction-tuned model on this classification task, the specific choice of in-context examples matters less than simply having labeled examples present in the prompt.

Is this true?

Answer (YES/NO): NO